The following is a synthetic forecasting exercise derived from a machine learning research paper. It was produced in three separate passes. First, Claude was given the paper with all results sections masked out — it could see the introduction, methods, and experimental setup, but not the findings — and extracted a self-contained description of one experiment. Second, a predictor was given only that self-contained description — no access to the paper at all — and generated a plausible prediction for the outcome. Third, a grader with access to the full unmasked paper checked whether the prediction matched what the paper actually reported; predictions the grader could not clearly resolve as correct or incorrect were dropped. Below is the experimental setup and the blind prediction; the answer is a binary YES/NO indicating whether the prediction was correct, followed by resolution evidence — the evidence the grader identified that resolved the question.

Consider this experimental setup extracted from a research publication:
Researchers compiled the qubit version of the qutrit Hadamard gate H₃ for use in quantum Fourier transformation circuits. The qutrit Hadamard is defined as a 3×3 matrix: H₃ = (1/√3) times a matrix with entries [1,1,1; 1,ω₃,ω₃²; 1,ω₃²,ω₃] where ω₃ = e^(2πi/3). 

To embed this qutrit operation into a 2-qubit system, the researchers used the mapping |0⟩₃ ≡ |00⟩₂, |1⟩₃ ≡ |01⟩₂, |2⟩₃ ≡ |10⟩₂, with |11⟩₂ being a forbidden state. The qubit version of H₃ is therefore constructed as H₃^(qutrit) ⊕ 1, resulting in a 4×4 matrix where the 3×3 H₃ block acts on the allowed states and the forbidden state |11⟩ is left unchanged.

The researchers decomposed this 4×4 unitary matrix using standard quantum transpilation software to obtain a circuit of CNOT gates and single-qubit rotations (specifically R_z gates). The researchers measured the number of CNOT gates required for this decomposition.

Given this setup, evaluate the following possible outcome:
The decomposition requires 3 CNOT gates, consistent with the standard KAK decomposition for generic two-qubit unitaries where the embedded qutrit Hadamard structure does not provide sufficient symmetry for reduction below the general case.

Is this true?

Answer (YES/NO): YES